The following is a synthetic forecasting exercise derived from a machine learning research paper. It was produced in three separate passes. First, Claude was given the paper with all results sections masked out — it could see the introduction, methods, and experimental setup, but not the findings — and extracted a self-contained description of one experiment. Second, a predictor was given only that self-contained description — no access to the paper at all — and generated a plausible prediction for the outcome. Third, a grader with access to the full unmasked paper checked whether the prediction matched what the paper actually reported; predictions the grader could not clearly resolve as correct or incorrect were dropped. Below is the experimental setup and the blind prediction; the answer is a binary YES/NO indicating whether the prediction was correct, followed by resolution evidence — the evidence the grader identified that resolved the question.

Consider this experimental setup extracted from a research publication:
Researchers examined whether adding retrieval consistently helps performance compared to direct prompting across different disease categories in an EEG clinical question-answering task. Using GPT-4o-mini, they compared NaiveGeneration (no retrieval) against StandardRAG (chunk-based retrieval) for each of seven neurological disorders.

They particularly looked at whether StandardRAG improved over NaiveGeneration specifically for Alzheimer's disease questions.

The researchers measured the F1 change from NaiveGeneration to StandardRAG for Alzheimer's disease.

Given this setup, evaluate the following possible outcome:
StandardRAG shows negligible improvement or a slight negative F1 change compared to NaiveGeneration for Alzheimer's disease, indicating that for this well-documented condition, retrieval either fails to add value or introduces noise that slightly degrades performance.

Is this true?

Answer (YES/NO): NO